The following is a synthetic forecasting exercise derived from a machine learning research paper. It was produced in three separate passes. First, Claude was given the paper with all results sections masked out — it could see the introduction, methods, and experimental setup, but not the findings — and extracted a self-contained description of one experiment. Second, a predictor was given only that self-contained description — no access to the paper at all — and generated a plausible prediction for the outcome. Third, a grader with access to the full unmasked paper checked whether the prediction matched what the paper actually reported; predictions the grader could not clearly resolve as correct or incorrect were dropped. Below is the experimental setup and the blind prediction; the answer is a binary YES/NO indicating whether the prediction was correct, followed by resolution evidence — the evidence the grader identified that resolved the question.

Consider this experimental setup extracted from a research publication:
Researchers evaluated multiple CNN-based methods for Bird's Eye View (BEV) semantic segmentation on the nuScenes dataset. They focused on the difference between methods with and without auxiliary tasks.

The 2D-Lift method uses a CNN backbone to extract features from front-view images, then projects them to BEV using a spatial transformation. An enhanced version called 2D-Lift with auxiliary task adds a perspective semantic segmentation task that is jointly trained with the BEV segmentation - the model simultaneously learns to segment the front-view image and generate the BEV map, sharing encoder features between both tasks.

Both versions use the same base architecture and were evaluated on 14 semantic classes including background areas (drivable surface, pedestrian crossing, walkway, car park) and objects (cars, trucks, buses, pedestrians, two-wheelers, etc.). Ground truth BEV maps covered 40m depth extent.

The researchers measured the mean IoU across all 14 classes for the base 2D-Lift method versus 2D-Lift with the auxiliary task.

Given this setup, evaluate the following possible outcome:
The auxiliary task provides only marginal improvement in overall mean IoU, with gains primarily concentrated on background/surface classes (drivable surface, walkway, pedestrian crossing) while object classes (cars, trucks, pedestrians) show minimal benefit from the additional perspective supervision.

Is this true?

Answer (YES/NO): NO